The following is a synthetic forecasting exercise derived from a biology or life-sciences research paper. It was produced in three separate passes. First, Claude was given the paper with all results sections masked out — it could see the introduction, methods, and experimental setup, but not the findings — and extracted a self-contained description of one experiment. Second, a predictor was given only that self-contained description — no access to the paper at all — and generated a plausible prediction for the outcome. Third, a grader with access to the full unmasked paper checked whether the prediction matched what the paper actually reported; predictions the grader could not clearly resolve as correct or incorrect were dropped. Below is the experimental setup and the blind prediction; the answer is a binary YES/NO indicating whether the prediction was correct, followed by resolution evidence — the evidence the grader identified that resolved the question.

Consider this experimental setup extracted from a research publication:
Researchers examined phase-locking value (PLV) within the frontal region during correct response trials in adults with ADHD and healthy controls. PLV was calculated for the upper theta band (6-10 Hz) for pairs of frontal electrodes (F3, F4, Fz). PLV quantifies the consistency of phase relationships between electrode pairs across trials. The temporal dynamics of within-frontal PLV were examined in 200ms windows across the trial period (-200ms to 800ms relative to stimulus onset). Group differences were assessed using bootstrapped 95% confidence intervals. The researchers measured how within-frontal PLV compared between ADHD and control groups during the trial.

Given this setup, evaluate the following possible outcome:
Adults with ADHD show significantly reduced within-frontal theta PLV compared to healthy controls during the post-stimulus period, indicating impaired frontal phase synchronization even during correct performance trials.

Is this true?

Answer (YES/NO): NO